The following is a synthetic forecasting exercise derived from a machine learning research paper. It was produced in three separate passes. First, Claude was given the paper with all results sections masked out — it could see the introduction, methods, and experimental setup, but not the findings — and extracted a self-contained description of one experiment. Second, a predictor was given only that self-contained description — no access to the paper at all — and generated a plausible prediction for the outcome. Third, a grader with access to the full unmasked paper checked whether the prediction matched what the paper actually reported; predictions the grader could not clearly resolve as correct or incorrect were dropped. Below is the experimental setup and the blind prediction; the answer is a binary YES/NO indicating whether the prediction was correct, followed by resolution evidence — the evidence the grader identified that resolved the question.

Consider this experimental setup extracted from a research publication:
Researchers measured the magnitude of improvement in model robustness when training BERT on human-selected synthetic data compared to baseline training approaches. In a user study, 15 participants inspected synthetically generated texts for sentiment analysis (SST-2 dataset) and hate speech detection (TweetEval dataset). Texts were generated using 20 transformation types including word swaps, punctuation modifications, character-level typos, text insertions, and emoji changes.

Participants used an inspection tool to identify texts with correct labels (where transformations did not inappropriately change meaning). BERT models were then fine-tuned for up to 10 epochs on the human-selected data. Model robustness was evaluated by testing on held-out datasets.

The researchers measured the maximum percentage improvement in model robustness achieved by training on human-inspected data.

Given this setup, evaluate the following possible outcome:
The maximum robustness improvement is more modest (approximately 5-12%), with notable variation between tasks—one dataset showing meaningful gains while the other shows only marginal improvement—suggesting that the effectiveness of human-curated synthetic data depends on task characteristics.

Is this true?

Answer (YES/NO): NO